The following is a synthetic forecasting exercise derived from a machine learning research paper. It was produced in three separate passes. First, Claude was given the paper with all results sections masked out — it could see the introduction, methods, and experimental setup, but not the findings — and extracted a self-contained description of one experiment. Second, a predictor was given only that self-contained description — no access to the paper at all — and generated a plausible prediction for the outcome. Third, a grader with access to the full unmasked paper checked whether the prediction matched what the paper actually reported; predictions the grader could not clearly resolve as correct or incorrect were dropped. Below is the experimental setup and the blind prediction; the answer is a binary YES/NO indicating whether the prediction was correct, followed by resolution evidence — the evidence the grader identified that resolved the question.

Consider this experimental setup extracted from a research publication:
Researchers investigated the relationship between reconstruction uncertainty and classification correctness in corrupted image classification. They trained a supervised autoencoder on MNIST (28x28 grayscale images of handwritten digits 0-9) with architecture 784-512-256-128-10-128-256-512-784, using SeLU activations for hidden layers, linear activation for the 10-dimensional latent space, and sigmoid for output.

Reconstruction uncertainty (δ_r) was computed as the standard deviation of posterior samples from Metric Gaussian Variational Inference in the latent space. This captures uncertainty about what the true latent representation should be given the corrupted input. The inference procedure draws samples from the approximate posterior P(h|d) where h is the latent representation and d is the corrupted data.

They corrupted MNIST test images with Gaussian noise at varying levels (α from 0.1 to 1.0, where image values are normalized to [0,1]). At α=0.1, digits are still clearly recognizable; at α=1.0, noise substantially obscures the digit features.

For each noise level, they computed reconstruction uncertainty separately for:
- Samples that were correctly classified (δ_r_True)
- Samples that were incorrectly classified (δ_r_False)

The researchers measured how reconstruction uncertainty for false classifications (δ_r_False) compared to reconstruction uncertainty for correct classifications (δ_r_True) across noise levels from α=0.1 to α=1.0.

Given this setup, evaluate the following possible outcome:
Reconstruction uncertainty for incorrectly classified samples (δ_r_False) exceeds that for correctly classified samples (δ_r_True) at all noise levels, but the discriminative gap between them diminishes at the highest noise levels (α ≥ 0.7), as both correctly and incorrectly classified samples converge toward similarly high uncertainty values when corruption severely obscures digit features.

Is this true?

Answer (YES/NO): NO